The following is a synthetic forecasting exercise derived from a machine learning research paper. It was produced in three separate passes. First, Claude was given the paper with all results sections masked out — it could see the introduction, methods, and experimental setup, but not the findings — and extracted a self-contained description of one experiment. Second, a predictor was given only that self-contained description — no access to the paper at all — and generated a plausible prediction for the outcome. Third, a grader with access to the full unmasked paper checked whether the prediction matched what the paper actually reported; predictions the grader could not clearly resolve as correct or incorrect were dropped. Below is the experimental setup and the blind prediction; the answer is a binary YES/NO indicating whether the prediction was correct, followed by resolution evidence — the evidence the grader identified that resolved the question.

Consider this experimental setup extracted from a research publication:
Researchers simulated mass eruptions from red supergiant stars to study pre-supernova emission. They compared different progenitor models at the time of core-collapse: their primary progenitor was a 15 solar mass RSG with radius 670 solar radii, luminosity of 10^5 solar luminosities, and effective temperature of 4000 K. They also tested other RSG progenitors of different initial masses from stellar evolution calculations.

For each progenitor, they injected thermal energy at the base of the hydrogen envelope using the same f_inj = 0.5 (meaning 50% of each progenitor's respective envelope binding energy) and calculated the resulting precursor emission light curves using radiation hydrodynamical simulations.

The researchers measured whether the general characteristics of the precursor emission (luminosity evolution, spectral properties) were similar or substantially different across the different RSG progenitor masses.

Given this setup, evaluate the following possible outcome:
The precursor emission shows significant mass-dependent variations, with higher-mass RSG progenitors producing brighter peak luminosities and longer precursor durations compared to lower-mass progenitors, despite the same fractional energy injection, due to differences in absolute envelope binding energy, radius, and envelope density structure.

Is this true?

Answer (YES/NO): NO